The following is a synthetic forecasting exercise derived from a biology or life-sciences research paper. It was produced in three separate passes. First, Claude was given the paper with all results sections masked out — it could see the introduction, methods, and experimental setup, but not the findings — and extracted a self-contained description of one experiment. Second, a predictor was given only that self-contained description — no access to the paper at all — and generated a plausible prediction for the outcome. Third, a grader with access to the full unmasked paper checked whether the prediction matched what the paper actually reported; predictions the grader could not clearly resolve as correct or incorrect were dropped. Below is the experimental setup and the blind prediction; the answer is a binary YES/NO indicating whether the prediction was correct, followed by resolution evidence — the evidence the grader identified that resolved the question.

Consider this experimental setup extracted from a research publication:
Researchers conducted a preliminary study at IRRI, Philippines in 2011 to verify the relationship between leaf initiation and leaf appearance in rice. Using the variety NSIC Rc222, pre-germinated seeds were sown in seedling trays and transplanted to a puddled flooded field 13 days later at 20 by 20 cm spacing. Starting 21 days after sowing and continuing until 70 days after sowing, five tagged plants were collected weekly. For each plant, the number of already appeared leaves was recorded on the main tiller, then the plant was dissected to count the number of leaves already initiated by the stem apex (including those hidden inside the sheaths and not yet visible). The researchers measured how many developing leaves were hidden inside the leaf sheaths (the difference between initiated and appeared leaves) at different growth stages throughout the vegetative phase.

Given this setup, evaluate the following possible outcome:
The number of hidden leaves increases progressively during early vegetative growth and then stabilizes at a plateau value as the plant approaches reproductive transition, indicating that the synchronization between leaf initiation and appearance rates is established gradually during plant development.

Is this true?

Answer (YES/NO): NO